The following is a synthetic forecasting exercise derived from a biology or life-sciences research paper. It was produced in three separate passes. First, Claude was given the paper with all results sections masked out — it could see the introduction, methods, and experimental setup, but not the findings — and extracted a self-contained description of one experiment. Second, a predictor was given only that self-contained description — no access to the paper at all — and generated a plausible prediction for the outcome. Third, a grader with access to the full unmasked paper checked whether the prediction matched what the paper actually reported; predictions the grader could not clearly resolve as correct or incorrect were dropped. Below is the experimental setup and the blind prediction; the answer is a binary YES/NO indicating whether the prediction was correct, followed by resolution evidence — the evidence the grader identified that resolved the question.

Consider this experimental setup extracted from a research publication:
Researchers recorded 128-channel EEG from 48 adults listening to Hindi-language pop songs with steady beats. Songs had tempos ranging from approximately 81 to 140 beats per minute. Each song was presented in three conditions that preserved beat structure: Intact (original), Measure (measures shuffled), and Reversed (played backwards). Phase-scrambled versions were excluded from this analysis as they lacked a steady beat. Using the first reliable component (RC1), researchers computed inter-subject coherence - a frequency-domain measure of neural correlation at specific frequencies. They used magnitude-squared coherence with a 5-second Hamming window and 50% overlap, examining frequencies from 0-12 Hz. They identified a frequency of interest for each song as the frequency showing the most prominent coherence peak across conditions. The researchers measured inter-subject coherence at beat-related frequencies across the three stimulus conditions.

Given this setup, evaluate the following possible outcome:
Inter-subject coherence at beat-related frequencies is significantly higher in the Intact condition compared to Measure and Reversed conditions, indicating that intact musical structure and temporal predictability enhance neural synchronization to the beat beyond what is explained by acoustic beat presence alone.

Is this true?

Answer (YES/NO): NO